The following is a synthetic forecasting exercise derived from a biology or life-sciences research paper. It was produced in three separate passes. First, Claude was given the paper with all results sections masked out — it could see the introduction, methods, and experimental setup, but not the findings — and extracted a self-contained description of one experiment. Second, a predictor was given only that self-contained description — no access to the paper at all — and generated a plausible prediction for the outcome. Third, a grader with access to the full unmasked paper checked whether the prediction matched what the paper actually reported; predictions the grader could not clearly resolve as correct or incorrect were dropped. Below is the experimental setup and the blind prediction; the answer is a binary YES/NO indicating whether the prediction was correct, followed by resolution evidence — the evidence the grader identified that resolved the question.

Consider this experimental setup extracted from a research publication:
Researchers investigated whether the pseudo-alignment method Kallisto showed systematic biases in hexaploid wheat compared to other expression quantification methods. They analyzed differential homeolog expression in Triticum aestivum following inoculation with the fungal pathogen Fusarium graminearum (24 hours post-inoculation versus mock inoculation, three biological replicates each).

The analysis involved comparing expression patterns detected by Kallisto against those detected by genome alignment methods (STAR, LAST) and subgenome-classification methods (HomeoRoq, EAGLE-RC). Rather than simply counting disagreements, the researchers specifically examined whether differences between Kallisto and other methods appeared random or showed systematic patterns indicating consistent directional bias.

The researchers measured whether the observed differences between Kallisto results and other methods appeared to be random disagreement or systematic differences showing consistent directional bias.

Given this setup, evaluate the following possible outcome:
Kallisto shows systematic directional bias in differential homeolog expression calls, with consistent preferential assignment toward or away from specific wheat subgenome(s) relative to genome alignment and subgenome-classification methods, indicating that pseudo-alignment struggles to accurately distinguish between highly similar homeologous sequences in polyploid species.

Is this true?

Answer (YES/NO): NO